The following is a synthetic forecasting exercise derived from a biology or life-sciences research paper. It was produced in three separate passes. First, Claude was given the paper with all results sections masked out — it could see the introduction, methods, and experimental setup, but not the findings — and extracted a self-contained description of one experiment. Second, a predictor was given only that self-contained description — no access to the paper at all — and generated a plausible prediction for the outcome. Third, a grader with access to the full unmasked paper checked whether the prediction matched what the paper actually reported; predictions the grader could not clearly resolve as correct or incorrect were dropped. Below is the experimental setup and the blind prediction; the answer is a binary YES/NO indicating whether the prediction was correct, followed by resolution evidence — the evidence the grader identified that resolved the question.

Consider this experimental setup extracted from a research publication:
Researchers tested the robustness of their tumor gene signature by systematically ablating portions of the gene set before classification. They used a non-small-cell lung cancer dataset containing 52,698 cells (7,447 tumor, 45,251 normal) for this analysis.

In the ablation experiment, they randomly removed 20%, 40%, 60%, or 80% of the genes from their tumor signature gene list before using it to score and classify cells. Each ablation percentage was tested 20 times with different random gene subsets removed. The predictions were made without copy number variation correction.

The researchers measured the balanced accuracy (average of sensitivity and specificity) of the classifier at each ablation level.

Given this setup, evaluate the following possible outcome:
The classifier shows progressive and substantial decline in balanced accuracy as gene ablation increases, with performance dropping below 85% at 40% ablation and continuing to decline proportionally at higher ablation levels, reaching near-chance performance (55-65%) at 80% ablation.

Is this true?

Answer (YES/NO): NO